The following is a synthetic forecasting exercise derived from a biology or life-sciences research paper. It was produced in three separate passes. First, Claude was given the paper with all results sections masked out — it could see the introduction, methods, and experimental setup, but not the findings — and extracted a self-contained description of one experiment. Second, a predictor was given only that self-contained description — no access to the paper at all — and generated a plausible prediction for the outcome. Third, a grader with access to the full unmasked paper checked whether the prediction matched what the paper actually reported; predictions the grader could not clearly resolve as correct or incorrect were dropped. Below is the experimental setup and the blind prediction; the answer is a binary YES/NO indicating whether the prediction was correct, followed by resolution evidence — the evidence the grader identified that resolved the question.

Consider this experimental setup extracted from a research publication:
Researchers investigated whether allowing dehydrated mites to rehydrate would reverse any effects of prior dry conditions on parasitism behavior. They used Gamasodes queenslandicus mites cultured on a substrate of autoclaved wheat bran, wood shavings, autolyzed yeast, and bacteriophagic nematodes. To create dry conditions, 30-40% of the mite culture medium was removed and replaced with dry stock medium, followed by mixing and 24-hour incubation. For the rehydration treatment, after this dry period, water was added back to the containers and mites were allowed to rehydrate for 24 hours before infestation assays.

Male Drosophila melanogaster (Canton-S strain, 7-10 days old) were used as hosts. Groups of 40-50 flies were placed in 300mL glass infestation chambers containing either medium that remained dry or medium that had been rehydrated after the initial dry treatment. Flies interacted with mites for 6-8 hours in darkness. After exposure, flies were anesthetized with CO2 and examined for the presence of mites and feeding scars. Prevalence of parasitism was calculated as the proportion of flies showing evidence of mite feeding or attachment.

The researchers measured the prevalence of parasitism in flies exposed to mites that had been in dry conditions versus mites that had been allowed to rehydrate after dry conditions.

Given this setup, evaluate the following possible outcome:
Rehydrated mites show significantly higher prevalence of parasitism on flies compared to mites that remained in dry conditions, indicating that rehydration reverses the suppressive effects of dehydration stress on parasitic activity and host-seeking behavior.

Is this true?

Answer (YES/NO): NO